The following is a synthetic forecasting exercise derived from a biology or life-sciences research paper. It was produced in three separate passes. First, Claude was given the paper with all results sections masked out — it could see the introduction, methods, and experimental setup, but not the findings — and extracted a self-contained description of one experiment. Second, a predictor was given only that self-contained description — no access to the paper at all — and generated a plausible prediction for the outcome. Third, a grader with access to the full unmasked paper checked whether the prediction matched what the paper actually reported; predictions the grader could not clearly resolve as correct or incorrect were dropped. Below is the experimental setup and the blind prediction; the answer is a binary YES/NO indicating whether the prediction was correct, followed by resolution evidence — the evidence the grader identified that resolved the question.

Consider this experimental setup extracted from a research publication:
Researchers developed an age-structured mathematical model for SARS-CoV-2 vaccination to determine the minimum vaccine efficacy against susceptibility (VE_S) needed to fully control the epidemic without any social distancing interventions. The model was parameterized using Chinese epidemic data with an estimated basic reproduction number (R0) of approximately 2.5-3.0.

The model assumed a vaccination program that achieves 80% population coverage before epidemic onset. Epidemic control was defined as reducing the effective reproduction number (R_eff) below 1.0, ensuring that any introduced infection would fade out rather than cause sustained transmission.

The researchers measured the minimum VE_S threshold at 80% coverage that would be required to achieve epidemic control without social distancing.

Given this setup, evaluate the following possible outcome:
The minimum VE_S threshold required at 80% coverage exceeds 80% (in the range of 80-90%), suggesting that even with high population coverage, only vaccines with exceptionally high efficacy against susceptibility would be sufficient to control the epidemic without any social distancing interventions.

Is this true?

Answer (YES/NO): NO